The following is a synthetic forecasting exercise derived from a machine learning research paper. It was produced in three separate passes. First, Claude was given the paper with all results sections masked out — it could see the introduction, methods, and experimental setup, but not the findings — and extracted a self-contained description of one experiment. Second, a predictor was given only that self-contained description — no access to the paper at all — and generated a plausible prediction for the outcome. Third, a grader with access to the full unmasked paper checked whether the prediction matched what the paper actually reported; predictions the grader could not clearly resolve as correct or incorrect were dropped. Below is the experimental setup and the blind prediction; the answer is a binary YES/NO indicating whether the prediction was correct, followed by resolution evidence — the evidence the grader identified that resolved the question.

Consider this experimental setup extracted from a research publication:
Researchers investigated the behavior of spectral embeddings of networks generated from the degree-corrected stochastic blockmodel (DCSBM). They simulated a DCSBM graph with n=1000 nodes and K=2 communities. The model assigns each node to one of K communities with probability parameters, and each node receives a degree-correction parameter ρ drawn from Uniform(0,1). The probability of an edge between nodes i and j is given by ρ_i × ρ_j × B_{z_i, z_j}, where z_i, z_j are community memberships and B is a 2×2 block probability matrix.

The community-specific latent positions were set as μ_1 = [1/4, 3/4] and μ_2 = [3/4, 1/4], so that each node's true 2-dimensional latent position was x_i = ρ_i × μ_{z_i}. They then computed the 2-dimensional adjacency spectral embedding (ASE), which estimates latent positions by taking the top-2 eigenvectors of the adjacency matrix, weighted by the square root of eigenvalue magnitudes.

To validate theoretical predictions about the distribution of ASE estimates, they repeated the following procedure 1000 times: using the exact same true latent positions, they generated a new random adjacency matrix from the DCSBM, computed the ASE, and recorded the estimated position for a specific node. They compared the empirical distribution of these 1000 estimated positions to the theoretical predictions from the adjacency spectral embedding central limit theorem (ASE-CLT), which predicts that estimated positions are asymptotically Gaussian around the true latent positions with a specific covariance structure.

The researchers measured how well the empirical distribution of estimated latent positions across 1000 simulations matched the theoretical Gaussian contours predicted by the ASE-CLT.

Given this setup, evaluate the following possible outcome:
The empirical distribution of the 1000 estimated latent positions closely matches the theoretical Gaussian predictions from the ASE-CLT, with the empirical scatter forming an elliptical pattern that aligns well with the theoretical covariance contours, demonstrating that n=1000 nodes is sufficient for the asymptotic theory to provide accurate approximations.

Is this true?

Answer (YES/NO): YES